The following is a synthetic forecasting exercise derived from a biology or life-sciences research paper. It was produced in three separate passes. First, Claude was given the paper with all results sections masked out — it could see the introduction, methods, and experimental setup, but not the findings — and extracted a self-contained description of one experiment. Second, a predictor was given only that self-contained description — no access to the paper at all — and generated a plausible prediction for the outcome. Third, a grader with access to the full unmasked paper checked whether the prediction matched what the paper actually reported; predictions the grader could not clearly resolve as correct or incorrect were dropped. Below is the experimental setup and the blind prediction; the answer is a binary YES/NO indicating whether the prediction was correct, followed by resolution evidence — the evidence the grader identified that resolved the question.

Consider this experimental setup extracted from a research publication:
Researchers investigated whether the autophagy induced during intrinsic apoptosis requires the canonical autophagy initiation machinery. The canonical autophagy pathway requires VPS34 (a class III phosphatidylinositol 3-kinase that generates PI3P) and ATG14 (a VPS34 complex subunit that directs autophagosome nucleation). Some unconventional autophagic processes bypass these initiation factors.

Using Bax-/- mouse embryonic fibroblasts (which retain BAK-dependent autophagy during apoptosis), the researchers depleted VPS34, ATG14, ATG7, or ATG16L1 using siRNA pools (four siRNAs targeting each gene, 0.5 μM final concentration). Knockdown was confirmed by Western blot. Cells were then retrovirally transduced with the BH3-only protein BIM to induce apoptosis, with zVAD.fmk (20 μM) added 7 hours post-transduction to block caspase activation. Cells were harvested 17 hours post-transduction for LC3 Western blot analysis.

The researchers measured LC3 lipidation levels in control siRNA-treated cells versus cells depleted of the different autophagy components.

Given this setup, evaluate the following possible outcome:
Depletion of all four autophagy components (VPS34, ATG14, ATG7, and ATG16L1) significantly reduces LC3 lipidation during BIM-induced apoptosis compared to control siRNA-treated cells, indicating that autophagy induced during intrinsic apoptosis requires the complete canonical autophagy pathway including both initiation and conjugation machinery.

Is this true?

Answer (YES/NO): NO